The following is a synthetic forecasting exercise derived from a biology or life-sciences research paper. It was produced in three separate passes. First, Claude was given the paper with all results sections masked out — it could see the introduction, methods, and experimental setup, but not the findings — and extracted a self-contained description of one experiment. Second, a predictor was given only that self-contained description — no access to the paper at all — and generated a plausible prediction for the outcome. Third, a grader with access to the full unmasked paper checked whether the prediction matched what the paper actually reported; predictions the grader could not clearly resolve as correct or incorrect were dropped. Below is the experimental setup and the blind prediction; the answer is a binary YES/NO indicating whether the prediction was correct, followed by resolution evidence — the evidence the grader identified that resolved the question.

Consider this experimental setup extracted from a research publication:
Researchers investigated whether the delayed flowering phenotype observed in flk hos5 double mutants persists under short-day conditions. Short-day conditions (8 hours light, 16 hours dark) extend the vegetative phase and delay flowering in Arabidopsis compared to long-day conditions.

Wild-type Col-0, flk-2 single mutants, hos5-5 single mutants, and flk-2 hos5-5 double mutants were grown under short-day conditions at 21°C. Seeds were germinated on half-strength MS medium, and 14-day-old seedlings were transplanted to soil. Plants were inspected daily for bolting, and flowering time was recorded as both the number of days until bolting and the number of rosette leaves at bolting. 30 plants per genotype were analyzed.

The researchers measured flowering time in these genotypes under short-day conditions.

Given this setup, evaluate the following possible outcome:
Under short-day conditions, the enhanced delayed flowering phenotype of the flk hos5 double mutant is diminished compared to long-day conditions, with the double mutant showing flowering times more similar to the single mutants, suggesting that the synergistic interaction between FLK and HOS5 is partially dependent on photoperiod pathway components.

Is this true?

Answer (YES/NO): NO